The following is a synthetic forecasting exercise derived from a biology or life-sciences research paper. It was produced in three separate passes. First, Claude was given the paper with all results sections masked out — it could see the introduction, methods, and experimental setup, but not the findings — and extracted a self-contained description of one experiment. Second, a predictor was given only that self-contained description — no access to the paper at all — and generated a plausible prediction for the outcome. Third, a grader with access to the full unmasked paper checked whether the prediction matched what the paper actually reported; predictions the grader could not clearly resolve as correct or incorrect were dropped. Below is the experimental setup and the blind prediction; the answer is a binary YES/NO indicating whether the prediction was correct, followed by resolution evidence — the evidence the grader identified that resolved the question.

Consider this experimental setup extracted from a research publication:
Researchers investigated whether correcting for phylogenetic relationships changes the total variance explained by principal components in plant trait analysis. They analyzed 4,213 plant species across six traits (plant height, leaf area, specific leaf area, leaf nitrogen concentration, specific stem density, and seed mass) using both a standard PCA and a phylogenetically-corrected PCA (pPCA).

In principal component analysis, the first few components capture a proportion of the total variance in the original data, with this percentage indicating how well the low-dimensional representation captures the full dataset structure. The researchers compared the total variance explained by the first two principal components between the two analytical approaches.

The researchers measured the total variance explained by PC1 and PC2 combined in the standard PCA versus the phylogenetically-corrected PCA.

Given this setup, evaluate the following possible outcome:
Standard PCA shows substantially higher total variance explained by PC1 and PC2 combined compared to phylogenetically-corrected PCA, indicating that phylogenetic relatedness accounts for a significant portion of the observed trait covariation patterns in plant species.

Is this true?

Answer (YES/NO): YES